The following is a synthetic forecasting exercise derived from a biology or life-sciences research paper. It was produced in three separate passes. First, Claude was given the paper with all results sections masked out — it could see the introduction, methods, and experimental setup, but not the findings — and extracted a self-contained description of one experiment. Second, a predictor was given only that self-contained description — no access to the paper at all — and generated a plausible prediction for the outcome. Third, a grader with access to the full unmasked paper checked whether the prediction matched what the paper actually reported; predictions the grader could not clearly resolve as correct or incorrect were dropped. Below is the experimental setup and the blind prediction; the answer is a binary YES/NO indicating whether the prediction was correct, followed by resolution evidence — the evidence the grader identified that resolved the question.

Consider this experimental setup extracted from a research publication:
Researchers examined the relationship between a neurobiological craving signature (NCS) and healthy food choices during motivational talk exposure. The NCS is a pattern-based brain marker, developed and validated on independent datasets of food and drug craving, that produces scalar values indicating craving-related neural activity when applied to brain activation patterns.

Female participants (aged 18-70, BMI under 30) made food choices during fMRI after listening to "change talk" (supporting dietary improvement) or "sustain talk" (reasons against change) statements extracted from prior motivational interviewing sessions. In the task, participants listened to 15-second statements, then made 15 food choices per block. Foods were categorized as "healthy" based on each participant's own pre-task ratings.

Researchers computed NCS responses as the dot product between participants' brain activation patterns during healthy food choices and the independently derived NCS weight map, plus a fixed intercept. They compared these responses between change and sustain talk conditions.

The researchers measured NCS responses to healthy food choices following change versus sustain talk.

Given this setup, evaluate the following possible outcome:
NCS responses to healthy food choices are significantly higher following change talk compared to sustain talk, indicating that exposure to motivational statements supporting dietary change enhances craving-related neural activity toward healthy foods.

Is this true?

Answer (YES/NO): NO